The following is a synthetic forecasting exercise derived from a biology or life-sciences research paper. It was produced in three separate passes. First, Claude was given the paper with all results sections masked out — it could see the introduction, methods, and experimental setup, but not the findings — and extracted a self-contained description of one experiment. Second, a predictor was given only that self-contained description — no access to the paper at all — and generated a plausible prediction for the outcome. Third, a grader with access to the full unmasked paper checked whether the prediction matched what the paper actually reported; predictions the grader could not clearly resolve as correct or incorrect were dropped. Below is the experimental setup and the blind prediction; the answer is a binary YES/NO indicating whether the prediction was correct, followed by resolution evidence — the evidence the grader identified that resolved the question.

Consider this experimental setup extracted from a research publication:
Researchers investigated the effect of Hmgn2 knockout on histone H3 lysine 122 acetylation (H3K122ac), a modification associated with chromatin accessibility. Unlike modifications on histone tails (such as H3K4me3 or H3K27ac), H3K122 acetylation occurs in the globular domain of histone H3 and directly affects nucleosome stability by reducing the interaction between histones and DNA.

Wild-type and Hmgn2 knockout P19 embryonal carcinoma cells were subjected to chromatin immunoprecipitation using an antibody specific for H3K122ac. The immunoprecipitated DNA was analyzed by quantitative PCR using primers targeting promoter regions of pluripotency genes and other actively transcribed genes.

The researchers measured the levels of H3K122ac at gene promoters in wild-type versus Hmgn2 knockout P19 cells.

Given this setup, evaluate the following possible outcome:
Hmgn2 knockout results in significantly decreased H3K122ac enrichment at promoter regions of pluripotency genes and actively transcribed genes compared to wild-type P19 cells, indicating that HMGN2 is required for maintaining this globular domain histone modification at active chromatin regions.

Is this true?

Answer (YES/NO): YES